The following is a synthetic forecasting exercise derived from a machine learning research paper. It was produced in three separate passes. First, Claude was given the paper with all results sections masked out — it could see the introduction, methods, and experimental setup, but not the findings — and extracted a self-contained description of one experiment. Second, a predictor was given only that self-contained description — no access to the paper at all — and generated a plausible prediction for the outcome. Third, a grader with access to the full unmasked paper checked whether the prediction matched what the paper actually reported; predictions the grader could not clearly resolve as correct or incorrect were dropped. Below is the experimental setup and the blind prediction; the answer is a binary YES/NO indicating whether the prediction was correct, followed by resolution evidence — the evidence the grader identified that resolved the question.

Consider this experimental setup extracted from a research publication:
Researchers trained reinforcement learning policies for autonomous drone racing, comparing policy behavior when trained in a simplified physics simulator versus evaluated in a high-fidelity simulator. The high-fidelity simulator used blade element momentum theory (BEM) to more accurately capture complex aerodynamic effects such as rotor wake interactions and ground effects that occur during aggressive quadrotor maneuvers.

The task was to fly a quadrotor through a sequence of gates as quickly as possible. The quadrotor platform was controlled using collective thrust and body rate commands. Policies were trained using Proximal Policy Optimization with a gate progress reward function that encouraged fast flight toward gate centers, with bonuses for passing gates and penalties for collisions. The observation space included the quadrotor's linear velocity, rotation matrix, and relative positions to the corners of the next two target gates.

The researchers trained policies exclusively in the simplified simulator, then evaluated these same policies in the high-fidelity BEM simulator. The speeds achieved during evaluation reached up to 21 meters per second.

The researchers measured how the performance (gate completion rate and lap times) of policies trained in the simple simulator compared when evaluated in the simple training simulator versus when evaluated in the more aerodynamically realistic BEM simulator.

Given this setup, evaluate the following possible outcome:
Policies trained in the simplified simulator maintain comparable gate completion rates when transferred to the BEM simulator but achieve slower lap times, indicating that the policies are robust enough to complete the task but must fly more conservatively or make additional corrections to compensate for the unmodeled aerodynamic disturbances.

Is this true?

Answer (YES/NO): YES